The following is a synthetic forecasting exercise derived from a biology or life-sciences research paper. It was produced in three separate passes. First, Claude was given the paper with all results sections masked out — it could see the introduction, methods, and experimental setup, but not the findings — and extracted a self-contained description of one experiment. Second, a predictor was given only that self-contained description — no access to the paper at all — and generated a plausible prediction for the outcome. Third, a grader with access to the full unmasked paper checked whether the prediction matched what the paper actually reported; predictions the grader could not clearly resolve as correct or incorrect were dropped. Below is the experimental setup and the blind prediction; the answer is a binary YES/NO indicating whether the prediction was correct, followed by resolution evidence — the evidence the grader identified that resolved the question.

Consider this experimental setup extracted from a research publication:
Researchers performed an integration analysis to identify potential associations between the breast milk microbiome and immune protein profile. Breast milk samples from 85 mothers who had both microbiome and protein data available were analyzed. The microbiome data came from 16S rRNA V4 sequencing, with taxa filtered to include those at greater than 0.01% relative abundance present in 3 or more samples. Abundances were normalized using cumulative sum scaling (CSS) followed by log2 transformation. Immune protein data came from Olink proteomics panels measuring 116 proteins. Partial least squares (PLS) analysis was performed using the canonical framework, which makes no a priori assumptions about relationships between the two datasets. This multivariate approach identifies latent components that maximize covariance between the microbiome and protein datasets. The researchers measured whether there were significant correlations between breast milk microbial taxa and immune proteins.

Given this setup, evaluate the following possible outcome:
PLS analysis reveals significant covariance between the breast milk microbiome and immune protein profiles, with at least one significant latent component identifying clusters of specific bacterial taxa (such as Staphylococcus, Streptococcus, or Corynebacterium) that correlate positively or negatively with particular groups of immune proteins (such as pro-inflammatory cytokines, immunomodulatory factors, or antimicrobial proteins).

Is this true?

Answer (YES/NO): YES